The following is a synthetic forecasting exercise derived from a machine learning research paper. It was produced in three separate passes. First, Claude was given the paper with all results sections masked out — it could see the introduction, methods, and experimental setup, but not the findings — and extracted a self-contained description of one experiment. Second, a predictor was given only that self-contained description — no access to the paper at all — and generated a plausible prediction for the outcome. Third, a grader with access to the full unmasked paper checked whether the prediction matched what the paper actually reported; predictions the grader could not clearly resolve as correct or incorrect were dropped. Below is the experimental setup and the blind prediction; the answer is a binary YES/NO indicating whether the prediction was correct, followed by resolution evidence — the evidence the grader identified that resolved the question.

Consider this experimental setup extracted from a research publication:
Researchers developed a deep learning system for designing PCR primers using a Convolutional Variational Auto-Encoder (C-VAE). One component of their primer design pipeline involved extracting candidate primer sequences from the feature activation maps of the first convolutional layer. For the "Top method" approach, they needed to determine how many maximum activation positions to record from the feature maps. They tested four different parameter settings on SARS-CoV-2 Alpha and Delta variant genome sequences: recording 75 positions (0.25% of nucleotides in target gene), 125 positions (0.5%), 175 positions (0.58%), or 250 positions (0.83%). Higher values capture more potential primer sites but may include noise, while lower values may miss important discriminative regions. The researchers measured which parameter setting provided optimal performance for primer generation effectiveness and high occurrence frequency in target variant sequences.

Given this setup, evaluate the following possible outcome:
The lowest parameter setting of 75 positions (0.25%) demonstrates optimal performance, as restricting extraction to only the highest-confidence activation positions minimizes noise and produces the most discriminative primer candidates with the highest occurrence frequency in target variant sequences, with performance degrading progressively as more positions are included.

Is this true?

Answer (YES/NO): NO